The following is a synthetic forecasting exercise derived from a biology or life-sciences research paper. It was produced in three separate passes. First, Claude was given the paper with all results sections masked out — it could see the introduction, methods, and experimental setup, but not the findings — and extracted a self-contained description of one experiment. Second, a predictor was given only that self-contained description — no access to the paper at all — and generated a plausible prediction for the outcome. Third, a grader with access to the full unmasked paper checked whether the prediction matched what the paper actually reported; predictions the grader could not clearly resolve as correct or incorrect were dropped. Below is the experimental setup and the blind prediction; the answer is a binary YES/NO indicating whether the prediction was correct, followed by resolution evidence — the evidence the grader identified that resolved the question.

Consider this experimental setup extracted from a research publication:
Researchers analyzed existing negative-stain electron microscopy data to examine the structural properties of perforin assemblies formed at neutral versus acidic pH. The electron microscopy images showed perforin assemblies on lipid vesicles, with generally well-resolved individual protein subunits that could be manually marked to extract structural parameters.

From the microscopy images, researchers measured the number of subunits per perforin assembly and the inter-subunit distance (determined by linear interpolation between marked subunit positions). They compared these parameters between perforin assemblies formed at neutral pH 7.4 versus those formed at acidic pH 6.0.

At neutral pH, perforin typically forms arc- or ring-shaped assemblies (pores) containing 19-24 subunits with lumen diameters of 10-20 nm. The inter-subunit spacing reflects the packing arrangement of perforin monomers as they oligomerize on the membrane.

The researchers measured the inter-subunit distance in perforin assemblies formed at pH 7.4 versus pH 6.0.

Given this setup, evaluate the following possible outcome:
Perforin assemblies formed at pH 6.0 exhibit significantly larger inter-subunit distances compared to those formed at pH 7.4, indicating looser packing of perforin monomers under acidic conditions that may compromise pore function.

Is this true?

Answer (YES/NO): YES